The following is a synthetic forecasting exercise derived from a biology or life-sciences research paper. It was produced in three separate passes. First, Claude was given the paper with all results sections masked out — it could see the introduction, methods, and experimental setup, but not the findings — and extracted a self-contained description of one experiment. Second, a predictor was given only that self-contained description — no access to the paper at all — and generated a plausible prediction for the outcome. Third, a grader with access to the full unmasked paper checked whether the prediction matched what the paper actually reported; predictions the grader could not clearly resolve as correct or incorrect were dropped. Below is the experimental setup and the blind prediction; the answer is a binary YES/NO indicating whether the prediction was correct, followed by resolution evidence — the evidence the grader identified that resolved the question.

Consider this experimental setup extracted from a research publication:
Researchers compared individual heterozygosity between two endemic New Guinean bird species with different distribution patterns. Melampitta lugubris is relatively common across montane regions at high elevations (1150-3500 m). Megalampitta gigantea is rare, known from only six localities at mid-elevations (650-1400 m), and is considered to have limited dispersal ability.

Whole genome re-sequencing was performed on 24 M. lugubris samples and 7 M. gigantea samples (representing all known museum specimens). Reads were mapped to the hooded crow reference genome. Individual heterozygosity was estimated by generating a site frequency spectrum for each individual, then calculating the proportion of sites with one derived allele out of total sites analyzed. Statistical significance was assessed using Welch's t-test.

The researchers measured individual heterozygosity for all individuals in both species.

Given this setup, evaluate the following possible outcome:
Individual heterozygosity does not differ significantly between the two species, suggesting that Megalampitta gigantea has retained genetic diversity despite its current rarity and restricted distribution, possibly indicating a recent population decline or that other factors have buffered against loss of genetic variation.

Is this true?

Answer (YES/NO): NO